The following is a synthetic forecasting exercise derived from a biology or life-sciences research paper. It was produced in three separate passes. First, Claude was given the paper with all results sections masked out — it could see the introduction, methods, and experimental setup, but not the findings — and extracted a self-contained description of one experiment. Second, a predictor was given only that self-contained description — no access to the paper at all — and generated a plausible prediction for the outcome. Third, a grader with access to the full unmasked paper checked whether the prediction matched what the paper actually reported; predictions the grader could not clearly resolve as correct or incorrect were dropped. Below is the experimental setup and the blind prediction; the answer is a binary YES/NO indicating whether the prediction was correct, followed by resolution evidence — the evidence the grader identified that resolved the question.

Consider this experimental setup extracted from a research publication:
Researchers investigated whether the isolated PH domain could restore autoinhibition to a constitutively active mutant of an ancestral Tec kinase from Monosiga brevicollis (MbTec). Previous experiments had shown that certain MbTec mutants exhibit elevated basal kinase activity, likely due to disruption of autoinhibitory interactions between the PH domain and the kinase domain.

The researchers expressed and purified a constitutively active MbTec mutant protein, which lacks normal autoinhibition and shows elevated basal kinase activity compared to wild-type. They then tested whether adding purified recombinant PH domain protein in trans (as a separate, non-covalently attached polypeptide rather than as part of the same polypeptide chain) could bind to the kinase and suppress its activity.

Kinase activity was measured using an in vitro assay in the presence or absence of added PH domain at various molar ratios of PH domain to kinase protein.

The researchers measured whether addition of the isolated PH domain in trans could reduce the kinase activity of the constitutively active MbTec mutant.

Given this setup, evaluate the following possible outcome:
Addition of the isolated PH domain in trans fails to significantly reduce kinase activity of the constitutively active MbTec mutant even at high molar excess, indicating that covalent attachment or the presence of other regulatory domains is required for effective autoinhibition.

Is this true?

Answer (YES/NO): NO